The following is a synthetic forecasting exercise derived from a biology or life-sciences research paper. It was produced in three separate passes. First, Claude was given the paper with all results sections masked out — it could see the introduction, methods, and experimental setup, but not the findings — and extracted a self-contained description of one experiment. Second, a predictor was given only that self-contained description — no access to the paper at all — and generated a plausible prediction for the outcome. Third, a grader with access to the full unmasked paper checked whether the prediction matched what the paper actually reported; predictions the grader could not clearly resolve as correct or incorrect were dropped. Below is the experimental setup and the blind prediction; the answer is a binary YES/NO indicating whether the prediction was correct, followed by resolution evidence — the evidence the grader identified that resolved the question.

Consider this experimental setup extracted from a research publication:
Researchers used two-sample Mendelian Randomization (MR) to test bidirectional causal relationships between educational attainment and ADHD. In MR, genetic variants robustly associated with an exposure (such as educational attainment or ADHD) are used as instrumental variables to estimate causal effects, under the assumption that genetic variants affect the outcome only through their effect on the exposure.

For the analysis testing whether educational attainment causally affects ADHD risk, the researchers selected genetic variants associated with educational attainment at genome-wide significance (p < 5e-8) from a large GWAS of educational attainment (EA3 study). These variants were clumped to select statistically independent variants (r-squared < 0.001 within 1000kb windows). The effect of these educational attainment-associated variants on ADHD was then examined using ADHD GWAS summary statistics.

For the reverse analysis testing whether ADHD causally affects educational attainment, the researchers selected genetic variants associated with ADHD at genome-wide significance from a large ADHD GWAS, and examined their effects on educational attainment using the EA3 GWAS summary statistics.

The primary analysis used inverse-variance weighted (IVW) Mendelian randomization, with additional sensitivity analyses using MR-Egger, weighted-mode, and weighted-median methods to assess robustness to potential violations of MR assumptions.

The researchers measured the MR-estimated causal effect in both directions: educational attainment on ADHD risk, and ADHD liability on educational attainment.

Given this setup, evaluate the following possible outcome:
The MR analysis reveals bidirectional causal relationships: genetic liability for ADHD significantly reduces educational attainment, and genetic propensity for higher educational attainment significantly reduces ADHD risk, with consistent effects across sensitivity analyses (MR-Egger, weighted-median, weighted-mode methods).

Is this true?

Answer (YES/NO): YES